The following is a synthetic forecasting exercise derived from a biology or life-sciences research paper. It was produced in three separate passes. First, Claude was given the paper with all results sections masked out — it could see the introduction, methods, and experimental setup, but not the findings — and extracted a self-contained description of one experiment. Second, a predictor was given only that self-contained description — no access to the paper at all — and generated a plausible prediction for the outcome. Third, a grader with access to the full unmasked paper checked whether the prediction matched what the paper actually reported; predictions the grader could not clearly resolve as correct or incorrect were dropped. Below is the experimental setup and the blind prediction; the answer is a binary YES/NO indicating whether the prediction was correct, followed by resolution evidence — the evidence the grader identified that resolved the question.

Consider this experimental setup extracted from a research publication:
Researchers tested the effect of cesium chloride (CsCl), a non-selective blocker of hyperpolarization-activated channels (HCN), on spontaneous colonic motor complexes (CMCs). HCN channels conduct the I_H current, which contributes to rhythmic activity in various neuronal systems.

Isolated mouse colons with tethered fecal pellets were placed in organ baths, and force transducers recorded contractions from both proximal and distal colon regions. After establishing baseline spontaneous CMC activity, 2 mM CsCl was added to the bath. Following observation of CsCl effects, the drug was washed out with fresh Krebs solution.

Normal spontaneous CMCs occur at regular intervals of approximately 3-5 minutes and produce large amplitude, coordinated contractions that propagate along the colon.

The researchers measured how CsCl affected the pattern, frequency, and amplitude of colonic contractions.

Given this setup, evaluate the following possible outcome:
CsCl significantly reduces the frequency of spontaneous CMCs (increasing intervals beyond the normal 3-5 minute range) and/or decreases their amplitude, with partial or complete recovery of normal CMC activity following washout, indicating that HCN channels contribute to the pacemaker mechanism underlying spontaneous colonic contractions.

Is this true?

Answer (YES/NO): NO